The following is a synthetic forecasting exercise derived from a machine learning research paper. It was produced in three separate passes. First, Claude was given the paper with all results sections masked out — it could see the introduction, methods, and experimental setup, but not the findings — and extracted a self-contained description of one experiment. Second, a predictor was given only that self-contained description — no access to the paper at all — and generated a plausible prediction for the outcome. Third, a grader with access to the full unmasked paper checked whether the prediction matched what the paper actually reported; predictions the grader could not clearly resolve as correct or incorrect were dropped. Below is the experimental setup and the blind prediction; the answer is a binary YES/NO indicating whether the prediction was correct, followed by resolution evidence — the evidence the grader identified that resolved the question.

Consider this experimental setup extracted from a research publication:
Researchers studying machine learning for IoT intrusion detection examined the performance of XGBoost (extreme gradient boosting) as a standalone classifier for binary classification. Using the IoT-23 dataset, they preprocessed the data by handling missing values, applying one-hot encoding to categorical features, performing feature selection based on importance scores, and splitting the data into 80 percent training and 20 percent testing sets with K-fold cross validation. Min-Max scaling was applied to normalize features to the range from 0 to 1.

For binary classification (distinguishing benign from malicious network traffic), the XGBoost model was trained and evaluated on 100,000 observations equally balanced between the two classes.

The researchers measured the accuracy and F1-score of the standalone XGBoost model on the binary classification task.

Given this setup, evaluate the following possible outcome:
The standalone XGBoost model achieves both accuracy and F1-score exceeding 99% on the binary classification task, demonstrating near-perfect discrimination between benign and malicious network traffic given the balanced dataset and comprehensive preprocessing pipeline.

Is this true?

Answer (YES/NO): NO